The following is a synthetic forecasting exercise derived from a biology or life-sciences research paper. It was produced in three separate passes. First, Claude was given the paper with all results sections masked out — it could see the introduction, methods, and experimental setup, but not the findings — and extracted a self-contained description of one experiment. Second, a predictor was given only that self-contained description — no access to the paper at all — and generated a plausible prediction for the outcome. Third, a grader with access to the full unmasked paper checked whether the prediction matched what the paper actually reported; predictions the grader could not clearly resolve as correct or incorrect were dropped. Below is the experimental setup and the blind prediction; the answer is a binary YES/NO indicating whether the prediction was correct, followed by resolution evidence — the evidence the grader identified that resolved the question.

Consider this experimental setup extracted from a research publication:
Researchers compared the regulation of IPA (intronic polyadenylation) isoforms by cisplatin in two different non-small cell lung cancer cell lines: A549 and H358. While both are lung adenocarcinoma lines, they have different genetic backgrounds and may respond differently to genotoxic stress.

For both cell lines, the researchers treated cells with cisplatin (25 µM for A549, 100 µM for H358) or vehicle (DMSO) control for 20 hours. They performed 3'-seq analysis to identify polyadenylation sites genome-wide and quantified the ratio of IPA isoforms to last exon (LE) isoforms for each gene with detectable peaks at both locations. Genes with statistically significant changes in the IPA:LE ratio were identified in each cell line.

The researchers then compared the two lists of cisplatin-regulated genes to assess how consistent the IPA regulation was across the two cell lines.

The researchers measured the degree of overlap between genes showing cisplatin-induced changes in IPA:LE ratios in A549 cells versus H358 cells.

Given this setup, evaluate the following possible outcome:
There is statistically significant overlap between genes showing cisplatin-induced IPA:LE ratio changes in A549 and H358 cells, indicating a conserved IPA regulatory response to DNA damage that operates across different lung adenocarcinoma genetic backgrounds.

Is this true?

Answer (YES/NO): YES